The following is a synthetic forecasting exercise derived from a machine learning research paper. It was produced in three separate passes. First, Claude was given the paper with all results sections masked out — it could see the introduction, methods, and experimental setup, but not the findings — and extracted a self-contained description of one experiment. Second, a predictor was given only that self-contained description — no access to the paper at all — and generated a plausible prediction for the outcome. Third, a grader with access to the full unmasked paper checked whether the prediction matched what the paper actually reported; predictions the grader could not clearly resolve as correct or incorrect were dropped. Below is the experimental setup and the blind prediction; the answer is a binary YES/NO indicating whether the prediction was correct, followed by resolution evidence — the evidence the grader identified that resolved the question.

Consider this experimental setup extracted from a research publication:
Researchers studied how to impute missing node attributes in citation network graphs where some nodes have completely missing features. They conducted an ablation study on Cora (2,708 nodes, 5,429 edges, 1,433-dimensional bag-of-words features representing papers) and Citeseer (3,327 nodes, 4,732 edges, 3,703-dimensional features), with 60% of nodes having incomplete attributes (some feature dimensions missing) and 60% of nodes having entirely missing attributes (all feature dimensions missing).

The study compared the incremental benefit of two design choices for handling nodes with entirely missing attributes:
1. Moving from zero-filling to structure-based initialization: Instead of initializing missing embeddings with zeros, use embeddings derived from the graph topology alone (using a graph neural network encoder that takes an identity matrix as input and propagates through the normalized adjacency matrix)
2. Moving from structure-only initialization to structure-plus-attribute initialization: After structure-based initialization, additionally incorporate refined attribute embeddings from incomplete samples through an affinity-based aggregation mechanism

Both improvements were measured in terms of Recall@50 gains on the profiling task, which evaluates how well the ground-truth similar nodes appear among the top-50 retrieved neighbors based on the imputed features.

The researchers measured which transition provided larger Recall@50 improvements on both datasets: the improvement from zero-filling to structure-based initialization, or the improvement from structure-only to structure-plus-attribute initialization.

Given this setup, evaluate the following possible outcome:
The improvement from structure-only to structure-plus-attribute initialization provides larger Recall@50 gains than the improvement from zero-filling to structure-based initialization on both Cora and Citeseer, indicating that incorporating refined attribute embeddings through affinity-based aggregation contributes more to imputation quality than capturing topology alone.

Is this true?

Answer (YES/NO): YES